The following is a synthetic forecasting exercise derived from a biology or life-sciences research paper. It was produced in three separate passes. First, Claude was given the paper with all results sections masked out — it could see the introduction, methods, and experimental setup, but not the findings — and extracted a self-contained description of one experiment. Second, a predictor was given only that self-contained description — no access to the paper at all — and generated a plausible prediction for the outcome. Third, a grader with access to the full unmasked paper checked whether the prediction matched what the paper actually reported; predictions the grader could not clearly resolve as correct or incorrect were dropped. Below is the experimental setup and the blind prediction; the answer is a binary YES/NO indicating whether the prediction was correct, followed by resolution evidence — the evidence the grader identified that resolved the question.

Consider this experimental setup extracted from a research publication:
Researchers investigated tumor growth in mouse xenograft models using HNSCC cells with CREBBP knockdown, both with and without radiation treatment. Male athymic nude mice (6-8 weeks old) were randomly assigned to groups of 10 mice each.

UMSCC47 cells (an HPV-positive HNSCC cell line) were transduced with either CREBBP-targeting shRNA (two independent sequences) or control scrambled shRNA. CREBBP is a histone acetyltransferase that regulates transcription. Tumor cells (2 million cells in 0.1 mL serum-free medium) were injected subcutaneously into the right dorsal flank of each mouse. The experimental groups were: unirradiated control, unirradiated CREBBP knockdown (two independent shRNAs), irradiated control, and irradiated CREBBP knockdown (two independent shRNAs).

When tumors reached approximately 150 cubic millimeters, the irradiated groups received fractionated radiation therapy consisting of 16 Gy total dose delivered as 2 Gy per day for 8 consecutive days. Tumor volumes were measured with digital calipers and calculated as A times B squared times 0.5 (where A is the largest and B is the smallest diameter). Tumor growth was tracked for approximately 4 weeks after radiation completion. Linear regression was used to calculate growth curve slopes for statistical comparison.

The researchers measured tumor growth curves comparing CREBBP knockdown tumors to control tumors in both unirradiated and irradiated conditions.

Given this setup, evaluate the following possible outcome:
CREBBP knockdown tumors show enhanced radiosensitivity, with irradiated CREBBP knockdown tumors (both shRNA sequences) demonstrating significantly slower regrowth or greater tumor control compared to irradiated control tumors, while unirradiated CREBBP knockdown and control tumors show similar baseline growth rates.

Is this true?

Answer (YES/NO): NO